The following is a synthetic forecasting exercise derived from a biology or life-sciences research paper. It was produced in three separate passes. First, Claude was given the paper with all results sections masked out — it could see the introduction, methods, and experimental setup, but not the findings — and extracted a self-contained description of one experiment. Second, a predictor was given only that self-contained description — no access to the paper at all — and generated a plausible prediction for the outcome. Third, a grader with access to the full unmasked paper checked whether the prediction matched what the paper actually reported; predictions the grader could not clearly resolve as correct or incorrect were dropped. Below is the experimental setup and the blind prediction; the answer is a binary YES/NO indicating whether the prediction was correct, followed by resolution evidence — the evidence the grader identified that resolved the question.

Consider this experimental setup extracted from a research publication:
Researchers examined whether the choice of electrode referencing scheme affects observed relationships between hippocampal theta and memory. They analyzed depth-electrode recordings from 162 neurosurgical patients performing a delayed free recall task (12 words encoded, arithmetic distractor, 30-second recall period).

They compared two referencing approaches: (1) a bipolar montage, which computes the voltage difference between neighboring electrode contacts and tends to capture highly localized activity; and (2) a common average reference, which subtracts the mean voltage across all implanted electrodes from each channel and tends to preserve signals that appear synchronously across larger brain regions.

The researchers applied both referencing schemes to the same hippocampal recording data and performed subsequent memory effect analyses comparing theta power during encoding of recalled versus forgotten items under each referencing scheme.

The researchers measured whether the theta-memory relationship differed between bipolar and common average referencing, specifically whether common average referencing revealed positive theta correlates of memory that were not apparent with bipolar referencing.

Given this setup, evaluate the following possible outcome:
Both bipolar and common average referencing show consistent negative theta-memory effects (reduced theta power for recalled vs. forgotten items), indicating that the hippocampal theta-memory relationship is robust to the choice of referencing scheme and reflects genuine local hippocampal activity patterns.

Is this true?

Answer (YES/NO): NO